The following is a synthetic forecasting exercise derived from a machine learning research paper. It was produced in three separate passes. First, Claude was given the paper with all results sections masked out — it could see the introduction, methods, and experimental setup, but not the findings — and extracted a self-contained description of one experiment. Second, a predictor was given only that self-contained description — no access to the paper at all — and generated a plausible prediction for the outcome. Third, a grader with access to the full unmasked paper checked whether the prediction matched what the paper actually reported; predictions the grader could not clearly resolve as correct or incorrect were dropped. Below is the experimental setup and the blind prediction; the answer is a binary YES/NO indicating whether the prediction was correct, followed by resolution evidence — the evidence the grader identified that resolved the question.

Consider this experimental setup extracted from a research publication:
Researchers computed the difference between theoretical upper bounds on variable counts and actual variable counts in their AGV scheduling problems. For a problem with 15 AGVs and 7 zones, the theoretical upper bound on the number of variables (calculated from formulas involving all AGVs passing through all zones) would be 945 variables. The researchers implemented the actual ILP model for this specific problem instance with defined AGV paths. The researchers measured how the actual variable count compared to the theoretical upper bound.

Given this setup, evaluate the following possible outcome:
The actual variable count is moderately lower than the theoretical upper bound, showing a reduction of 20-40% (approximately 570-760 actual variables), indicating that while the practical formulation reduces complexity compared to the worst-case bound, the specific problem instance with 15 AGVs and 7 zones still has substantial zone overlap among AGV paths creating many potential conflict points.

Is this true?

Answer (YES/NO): YES